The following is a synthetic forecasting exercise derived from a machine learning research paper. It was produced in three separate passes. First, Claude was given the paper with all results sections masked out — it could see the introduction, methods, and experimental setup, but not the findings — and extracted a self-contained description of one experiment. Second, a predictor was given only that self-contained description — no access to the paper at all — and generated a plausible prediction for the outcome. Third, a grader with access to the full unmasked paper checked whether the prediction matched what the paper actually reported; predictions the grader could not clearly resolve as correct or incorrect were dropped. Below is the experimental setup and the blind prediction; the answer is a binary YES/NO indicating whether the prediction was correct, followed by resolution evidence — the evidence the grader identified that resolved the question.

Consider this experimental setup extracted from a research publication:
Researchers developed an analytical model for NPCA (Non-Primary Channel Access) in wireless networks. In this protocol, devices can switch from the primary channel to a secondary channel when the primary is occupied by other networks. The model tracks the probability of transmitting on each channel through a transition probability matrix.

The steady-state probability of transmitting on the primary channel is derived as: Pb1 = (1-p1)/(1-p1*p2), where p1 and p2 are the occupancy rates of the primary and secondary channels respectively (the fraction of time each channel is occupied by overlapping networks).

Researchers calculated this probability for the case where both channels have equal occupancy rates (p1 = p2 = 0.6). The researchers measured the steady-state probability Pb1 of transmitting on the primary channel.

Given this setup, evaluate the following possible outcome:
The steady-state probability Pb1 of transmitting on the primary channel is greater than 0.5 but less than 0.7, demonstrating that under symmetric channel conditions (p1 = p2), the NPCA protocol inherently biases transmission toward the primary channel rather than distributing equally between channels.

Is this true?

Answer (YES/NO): YES